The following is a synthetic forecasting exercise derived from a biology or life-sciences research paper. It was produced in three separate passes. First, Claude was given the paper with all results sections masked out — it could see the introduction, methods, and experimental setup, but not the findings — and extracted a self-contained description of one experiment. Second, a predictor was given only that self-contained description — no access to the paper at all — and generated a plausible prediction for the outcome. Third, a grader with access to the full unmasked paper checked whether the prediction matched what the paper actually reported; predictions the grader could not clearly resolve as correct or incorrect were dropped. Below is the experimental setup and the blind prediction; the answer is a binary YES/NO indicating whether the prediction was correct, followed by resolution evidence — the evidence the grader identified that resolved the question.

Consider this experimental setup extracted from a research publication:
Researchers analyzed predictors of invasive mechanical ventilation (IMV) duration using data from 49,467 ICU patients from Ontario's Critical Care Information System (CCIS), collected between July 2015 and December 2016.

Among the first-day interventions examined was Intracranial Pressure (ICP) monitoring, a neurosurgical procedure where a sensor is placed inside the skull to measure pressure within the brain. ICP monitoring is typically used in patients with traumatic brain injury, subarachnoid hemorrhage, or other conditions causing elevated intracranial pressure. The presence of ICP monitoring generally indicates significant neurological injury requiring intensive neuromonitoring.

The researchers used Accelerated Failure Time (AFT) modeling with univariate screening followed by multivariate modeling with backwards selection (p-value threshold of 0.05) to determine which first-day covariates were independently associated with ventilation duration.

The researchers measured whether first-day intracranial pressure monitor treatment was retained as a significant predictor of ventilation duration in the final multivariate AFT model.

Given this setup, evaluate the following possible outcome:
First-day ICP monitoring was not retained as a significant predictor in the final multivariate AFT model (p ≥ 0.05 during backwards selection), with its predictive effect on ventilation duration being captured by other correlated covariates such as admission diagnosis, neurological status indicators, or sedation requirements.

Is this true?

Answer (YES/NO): NO